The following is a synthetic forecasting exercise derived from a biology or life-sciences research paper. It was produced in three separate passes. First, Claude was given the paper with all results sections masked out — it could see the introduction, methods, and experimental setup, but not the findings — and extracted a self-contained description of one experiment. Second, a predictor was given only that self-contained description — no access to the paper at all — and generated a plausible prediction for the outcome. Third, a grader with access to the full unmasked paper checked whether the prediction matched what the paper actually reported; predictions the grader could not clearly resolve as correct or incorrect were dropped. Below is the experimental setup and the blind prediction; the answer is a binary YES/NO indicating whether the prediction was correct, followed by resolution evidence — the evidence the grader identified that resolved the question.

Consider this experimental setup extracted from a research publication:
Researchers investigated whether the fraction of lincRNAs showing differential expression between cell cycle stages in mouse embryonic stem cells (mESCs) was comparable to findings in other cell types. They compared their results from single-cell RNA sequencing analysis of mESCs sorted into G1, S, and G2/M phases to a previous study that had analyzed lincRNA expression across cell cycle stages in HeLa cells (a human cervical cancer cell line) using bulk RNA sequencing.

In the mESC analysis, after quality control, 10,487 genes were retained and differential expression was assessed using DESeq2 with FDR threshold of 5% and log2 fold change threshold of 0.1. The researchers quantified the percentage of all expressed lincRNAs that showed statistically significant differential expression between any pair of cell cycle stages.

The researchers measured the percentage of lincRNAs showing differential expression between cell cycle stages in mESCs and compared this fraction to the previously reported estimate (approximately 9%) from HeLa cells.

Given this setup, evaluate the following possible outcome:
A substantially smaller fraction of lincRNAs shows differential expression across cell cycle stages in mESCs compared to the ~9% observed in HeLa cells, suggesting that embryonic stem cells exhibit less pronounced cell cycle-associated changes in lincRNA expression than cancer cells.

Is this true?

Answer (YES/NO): NO